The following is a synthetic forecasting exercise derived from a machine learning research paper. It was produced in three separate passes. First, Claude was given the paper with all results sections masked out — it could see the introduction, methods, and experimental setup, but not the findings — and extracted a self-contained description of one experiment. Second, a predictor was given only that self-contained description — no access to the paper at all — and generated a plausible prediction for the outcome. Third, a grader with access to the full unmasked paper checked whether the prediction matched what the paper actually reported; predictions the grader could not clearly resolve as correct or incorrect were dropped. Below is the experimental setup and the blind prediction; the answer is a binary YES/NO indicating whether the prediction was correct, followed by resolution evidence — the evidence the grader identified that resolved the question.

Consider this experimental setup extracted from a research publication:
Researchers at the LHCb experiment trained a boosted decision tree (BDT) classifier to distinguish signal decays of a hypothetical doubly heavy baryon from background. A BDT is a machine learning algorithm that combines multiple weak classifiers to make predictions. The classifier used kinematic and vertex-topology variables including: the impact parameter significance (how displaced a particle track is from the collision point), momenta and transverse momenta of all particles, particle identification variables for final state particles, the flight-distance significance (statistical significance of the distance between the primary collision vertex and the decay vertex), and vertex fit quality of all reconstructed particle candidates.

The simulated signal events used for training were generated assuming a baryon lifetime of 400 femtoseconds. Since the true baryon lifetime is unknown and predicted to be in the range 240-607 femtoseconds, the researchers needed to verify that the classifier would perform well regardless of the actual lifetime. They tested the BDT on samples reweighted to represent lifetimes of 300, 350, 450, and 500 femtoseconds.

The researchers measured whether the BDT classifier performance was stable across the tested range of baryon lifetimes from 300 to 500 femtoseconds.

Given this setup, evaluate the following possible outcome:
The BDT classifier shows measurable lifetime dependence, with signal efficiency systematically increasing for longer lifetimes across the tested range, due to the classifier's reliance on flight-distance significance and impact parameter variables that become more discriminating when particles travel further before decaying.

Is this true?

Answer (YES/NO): NO